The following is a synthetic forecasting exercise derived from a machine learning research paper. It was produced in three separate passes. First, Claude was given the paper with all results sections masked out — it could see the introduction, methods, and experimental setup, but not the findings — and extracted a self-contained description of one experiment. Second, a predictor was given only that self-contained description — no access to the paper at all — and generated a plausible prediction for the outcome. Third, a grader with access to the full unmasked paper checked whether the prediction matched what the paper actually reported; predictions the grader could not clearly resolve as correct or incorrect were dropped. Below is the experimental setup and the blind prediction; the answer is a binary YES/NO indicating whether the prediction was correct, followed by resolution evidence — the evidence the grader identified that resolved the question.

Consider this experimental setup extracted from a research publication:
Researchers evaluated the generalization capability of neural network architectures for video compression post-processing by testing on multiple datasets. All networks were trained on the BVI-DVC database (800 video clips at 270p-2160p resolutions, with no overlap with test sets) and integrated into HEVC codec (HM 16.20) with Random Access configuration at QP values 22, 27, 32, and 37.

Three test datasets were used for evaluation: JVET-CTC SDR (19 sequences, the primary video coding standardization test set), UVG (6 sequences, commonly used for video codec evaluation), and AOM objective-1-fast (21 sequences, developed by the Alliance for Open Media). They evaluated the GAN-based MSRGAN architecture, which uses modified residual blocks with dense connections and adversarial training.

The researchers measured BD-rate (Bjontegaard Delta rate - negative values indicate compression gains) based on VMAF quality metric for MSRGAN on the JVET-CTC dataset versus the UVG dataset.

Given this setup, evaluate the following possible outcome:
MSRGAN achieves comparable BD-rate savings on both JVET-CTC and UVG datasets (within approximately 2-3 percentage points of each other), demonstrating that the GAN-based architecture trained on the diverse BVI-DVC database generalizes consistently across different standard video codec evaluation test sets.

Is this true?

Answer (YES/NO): NO